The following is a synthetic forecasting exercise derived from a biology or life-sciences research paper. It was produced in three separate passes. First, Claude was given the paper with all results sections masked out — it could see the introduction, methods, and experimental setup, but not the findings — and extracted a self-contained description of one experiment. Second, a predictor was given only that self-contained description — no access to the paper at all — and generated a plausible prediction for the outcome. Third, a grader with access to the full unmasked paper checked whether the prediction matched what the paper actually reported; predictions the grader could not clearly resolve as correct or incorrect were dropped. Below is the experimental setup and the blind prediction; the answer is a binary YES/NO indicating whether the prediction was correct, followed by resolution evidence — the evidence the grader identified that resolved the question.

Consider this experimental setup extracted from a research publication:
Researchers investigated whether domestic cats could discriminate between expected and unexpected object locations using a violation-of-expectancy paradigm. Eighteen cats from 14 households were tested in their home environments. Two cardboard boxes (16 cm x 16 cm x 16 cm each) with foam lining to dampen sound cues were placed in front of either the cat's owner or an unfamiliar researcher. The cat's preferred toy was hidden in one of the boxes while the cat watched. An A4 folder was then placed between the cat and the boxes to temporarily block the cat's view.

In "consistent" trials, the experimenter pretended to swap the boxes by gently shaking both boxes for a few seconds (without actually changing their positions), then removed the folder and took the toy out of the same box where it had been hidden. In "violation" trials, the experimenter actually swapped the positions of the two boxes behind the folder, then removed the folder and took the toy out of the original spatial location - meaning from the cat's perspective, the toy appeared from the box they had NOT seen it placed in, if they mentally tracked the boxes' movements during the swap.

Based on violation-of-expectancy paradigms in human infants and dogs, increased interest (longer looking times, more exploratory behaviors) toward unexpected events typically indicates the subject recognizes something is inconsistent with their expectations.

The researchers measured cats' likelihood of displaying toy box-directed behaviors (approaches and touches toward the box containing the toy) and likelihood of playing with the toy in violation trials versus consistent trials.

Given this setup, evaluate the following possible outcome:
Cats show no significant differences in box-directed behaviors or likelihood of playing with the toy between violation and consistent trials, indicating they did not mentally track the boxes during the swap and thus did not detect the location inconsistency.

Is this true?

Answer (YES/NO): NO